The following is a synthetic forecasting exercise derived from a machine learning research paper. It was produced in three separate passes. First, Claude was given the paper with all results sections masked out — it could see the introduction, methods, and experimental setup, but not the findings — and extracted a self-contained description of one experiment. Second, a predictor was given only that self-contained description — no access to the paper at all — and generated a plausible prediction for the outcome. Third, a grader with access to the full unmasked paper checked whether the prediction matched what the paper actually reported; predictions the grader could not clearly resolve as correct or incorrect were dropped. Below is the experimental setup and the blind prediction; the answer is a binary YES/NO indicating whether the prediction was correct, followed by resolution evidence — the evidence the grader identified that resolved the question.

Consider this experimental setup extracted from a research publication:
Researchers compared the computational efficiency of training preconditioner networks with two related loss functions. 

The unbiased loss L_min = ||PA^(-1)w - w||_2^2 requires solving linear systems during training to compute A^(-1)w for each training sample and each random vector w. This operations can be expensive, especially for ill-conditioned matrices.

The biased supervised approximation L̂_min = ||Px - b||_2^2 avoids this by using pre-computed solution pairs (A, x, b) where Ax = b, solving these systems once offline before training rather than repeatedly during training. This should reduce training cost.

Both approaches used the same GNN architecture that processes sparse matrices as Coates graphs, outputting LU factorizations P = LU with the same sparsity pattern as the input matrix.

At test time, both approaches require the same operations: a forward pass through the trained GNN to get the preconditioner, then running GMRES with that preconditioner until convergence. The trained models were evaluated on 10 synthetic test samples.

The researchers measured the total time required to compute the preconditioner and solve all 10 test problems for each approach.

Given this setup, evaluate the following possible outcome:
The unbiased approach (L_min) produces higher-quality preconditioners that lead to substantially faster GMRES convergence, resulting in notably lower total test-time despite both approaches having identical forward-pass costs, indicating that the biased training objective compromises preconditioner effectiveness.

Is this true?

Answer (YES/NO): YES